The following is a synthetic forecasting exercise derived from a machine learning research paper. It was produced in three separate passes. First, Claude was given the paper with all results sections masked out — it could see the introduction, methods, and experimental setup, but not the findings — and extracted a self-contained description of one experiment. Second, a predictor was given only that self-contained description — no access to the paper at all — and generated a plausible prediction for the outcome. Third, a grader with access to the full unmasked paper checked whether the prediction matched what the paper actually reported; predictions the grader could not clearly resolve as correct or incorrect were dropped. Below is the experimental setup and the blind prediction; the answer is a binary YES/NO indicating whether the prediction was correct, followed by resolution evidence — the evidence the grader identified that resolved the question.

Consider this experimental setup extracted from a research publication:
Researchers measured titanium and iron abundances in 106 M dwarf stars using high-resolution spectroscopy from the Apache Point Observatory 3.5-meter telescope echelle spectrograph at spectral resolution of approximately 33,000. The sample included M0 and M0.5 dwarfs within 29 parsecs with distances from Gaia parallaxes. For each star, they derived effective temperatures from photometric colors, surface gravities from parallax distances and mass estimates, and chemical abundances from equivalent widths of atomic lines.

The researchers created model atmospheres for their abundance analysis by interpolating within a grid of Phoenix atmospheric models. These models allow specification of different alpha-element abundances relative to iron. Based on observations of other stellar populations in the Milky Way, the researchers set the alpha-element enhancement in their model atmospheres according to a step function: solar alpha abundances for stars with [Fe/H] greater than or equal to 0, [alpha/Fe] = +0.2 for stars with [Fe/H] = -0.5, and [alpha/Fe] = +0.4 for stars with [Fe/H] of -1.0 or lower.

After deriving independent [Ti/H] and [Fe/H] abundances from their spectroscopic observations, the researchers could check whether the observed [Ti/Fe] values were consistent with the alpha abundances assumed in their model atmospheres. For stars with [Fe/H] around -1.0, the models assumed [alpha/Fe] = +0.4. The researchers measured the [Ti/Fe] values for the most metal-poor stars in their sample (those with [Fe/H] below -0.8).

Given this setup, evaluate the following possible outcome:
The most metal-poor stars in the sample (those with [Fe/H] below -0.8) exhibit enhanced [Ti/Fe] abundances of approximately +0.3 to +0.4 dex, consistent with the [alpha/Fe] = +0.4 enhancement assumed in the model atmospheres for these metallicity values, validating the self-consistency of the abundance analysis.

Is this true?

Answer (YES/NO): NO